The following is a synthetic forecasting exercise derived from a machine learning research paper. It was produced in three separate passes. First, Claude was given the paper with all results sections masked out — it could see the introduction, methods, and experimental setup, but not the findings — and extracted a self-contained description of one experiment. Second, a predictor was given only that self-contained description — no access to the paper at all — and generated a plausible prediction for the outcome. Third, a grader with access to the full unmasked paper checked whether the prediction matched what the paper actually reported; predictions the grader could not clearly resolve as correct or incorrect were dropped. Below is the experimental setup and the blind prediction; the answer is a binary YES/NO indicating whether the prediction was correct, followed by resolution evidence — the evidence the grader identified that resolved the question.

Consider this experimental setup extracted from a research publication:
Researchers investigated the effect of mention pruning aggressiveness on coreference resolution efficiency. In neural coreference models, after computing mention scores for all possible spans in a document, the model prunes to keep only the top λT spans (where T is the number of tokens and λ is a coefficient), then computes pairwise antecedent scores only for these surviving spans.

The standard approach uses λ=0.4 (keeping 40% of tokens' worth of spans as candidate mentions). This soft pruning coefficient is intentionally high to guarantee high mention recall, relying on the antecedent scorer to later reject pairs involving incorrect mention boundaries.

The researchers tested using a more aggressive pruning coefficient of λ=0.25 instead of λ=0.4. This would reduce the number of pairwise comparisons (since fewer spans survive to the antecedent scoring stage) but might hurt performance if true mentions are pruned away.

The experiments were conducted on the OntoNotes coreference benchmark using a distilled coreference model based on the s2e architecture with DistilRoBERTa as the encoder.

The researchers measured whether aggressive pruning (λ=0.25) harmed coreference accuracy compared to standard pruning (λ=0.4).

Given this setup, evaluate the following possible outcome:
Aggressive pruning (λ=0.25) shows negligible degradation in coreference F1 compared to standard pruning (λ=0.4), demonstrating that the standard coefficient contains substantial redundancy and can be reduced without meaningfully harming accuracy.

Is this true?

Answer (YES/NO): YES